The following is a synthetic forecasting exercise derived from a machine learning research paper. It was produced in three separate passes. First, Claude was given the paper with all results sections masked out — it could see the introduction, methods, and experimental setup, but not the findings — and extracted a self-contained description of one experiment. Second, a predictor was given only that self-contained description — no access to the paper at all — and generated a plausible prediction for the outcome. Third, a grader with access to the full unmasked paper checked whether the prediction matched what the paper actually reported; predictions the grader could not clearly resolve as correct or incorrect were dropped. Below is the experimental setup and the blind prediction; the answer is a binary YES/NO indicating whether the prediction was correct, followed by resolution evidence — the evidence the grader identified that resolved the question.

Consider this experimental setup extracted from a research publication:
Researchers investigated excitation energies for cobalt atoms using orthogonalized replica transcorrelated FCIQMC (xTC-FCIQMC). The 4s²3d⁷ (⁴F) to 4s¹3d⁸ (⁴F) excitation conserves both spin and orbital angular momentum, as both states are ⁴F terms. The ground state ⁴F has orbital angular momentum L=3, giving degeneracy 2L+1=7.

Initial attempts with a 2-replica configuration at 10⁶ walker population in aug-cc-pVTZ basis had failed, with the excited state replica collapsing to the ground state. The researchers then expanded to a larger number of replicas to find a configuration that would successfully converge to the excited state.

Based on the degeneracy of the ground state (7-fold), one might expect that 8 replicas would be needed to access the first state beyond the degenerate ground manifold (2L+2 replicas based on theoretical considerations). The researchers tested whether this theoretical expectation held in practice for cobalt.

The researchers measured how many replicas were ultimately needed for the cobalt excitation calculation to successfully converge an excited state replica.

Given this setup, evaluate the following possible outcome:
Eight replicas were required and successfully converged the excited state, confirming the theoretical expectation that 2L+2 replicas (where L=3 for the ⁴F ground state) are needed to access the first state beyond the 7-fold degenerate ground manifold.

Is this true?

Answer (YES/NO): YES